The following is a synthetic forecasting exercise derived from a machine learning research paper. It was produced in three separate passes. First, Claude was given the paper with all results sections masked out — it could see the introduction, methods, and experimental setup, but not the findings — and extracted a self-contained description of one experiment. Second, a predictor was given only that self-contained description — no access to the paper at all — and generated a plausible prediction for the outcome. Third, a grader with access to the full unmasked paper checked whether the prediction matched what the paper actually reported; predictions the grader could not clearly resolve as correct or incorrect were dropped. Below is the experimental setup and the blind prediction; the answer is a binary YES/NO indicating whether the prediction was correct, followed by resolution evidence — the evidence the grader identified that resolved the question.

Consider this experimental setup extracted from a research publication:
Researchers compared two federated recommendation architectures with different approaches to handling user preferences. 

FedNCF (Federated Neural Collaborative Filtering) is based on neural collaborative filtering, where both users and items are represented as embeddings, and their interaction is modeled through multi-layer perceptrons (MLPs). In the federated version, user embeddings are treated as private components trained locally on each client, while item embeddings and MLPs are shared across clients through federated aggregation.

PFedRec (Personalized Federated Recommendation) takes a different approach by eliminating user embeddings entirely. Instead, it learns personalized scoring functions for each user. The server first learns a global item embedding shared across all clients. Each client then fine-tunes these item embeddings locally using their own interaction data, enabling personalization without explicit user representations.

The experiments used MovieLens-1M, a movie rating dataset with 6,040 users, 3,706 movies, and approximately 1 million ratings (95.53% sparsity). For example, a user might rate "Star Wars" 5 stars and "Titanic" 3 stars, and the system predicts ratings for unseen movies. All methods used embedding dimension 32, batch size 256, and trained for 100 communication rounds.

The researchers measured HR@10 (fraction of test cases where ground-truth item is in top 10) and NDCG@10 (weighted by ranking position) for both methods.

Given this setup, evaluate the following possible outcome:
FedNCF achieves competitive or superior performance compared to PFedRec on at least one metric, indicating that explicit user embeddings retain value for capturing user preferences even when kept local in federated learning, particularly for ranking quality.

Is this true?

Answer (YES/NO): NO